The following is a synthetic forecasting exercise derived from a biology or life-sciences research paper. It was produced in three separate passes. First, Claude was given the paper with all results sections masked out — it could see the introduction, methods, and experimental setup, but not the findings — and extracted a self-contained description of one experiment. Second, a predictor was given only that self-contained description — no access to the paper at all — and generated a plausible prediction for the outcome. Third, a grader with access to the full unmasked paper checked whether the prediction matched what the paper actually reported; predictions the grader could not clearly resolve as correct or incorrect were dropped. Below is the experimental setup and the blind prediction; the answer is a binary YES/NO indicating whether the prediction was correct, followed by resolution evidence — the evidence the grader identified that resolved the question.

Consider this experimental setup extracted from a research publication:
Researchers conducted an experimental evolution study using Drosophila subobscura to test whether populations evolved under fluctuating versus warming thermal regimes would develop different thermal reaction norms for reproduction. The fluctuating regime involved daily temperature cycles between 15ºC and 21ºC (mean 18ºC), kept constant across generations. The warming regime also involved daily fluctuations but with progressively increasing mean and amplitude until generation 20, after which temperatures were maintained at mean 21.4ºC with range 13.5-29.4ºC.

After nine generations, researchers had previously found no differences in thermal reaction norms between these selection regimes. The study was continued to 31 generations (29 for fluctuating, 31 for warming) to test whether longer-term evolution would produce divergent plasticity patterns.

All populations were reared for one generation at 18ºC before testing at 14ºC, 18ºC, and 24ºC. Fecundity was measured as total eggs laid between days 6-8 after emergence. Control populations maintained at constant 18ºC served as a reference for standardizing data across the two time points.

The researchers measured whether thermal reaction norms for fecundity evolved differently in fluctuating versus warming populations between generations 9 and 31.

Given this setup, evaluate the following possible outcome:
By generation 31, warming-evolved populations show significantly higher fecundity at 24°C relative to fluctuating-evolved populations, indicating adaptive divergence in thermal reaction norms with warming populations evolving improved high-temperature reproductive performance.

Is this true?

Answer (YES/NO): NO